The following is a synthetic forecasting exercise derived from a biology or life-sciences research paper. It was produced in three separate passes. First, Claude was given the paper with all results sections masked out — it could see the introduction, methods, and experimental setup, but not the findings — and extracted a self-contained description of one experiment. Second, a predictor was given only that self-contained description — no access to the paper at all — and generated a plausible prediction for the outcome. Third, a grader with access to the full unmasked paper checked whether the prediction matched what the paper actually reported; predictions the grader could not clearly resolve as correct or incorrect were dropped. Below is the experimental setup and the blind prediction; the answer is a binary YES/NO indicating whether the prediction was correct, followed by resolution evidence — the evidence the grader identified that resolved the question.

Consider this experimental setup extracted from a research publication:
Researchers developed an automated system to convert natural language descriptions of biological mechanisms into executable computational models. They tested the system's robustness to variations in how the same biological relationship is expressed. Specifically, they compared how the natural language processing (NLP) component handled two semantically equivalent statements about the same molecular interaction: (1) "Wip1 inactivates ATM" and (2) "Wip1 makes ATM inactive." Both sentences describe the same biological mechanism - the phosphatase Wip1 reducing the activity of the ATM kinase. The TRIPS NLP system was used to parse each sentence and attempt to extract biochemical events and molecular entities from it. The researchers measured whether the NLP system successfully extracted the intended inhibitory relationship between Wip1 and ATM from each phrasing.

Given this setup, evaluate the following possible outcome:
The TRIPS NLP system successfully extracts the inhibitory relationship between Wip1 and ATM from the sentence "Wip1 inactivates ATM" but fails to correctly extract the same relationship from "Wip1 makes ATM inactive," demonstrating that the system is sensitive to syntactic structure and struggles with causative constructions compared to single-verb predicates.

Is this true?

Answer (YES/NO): YES